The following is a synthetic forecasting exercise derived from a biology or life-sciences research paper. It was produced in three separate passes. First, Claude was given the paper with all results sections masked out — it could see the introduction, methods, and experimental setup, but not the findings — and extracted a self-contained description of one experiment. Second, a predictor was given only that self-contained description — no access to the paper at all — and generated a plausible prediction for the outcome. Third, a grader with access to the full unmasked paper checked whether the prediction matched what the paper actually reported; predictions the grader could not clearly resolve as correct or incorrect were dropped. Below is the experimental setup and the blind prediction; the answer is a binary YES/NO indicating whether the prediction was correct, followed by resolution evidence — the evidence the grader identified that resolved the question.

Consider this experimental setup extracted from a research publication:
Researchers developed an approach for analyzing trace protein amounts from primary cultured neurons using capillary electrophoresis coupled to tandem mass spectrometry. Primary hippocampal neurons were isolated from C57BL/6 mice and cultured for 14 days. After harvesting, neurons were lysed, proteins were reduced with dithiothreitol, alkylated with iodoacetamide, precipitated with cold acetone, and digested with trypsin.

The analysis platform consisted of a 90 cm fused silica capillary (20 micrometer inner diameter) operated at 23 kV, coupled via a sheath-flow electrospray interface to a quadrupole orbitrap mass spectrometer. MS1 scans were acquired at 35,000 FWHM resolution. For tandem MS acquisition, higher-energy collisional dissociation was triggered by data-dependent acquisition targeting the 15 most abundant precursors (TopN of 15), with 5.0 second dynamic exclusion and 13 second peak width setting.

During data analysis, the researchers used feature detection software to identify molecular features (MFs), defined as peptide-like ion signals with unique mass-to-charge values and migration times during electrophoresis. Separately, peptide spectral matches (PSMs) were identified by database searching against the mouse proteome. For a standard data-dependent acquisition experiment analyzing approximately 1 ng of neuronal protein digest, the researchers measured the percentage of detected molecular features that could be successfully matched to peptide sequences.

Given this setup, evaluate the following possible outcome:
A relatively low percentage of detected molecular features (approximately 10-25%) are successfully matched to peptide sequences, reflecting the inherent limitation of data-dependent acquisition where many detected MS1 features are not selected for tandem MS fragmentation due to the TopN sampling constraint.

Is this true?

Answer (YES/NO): NO